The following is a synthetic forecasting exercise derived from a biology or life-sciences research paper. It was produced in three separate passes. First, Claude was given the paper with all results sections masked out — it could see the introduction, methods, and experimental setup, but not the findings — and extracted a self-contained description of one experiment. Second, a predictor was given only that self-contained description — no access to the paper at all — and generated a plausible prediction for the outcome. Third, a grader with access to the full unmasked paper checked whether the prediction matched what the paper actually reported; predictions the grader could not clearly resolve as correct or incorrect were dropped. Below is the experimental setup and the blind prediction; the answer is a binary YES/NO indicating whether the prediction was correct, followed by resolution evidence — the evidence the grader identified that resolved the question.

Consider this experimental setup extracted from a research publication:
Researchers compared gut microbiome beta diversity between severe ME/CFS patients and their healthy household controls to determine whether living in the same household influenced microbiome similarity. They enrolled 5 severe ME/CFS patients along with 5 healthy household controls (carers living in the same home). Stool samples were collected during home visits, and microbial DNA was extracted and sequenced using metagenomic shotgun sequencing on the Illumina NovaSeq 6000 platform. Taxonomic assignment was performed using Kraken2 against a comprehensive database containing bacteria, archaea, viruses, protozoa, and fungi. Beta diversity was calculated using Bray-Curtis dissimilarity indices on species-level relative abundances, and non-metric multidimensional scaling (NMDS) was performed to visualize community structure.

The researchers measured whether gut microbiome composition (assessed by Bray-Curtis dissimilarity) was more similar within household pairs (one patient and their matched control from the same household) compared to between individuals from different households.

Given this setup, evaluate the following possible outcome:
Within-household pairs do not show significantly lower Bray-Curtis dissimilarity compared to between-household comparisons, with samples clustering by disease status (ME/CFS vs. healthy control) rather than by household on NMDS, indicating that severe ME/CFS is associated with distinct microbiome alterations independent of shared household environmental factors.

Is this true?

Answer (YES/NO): NO